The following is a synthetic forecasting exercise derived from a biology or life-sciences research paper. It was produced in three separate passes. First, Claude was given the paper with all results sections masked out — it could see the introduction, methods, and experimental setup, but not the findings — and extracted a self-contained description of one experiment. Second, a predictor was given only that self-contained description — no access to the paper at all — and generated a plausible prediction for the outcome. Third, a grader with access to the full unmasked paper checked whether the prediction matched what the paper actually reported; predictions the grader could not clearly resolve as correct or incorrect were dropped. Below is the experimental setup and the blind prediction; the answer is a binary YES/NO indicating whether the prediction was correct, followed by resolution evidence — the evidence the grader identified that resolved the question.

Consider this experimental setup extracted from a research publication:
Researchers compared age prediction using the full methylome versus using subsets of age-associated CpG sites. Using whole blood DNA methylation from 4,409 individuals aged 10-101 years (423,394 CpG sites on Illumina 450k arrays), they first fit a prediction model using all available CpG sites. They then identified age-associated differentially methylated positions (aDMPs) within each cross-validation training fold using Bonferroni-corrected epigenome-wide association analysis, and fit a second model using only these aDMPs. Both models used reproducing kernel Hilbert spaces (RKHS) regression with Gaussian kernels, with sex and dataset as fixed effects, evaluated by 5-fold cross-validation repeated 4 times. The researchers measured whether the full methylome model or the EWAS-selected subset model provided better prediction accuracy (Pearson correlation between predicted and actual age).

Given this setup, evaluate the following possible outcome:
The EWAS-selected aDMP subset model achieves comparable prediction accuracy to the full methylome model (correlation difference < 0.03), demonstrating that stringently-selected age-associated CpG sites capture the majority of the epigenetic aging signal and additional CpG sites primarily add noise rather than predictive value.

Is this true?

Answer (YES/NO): YES